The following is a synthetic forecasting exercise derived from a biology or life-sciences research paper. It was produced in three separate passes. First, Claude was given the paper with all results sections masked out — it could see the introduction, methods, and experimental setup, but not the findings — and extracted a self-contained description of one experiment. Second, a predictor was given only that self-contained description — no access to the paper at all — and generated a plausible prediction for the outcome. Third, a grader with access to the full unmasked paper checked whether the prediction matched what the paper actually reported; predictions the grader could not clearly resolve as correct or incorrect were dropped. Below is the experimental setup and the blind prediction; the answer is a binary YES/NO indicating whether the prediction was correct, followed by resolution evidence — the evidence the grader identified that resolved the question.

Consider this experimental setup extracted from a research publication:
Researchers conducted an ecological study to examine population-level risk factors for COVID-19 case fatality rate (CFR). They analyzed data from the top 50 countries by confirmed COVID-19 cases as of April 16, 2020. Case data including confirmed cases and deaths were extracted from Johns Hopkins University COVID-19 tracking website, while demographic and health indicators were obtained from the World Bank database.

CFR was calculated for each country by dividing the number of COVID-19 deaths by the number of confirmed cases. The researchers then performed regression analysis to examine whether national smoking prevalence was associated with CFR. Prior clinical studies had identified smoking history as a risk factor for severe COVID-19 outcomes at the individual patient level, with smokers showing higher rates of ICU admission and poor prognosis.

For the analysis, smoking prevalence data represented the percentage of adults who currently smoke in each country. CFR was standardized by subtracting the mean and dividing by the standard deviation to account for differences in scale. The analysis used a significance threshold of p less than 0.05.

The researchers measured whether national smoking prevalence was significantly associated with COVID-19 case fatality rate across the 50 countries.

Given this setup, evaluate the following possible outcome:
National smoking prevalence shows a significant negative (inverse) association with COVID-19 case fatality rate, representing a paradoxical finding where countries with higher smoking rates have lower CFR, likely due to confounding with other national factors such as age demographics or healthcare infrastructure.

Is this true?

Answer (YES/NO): NO